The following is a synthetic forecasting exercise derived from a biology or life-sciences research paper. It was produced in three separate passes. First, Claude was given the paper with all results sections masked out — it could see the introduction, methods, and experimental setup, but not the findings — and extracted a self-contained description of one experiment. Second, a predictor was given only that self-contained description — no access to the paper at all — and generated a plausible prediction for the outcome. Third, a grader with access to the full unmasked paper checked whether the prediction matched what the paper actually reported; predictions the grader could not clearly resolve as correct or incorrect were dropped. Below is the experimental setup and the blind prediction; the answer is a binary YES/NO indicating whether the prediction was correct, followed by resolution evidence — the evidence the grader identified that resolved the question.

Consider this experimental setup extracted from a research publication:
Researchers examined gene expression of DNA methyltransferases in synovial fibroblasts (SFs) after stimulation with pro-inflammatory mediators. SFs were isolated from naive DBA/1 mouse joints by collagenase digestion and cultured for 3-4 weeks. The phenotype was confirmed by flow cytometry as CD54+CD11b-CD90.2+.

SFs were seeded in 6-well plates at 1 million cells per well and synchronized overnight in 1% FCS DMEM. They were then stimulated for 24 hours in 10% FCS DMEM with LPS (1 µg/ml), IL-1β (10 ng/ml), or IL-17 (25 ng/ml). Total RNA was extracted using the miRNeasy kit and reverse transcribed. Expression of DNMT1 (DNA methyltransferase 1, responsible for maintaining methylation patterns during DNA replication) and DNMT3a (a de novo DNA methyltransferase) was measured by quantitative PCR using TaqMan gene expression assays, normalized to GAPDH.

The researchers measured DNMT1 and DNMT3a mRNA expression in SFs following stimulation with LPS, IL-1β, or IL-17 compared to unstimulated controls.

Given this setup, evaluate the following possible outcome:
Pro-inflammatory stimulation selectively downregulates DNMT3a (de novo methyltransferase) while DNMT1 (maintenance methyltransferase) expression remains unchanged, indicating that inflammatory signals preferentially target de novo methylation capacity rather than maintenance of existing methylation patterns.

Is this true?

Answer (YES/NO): NO